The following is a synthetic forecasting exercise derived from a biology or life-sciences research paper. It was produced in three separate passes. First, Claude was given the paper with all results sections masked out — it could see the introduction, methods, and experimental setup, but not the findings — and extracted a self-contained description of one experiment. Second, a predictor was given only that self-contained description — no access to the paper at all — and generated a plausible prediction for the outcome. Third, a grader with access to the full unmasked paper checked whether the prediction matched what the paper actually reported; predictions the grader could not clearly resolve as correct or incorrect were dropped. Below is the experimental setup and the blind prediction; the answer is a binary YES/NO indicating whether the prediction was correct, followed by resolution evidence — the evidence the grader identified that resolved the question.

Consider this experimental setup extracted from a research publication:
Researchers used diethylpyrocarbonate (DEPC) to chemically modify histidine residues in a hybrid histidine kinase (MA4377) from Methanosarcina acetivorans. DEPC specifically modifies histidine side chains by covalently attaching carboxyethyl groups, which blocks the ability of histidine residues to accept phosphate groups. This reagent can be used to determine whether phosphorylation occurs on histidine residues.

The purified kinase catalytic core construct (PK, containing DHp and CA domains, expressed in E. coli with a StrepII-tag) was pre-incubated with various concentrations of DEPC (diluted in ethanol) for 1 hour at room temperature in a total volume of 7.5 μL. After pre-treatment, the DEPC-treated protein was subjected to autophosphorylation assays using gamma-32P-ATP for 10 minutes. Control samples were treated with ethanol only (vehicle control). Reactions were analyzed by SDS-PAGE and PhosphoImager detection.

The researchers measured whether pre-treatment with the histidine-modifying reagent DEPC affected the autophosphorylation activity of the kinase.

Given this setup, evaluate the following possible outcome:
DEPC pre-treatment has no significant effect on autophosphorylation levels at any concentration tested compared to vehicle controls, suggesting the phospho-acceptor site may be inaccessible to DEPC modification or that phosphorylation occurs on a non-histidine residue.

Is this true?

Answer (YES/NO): NO